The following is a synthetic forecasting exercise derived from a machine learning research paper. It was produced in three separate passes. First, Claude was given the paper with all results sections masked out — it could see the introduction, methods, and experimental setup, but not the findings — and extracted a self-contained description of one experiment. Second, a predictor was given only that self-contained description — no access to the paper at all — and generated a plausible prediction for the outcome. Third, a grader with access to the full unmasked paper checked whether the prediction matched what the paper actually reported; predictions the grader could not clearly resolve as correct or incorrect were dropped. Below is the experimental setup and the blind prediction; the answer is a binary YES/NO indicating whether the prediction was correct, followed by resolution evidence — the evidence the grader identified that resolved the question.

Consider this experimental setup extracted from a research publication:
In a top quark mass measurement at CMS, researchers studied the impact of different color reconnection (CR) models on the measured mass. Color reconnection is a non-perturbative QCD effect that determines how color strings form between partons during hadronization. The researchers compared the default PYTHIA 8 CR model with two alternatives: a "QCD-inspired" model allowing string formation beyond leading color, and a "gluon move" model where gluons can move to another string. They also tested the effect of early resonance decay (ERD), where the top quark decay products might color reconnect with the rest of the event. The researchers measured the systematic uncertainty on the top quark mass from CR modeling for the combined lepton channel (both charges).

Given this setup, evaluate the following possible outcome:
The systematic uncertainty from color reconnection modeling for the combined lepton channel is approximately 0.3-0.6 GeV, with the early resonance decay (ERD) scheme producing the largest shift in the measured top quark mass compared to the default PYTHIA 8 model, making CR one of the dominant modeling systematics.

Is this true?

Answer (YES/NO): NO